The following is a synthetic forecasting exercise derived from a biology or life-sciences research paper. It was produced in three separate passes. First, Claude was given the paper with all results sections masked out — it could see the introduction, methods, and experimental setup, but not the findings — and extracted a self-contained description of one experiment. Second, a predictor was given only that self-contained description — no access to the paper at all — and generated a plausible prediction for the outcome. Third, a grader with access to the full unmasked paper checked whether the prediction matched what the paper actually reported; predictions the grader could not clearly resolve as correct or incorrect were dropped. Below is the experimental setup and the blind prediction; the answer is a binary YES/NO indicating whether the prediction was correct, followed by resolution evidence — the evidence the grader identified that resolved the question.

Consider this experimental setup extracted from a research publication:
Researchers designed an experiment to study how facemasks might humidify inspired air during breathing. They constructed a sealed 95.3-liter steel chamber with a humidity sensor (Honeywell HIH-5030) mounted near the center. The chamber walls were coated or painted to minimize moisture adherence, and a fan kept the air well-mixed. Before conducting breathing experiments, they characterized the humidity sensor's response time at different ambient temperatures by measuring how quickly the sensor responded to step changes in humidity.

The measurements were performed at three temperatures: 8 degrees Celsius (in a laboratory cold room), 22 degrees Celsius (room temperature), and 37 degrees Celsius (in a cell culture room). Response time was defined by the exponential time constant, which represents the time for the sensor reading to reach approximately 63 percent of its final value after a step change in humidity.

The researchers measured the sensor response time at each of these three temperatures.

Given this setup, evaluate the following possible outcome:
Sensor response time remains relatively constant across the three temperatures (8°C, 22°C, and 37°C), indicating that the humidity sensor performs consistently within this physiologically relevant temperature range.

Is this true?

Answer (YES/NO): NO